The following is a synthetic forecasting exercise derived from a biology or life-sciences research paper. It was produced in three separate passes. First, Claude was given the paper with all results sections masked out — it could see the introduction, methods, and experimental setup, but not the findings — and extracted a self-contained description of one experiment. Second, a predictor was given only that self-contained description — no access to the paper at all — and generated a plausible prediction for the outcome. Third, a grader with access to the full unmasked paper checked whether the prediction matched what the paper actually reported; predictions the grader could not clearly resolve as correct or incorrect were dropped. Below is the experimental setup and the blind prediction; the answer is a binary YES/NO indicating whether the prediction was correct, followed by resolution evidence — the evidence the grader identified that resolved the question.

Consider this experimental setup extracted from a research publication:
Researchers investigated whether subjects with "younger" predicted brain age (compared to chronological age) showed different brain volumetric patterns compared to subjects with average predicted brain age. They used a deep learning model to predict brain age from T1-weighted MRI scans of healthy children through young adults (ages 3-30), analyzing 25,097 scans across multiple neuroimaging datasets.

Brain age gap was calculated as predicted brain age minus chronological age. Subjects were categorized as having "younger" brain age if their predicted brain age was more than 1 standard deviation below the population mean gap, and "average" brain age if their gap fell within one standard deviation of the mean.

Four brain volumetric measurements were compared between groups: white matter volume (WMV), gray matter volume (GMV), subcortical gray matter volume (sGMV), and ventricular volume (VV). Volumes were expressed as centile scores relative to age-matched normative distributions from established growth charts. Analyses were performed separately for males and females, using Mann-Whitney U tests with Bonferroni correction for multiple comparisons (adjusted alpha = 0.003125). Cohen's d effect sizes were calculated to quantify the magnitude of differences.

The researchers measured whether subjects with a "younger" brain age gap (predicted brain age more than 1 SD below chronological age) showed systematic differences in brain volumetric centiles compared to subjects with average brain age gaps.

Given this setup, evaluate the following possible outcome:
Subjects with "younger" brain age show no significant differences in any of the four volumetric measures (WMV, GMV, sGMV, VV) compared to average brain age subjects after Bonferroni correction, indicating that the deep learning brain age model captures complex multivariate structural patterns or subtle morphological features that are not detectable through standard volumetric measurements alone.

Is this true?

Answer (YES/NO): NO